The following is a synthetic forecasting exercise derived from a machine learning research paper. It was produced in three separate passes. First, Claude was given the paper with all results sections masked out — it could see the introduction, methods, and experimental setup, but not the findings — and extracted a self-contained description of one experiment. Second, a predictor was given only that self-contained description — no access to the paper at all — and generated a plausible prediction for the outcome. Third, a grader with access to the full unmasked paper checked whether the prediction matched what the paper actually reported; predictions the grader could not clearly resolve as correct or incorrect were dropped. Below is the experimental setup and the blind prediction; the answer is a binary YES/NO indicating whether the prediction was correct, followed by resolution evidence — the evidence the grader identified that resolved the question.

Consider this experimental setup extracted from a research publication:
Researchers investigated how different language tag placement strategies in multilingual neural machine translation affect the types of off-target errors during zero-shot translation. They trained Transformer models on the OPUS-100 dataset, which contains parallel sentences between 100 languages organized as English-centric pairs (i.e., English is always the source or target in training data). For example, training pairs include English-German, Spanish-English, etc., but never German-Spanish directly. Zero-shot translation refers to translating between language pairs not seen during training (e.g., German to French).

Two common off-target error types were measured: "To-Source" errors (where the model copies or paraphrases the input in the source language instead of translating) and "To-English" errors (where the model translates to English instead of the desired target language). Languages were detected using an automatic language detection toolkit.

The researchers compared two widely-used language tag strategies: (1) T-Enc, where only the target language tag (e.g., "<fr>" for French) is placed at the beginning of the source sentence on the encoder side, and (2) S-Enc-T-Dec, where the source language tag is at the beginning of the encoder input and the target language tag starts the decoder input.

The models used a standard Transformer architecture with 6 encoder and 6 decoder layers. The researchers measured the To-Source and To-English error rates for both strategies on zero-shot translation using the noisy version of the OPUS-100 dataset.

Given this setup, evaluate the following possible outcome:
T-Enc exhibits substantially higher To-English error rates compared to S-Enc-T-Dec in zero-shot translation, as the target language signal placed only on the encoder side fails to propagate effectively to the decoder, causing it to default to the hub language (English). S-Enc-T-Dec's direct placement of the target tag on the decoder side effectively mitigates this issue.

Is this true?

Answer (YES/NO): NO